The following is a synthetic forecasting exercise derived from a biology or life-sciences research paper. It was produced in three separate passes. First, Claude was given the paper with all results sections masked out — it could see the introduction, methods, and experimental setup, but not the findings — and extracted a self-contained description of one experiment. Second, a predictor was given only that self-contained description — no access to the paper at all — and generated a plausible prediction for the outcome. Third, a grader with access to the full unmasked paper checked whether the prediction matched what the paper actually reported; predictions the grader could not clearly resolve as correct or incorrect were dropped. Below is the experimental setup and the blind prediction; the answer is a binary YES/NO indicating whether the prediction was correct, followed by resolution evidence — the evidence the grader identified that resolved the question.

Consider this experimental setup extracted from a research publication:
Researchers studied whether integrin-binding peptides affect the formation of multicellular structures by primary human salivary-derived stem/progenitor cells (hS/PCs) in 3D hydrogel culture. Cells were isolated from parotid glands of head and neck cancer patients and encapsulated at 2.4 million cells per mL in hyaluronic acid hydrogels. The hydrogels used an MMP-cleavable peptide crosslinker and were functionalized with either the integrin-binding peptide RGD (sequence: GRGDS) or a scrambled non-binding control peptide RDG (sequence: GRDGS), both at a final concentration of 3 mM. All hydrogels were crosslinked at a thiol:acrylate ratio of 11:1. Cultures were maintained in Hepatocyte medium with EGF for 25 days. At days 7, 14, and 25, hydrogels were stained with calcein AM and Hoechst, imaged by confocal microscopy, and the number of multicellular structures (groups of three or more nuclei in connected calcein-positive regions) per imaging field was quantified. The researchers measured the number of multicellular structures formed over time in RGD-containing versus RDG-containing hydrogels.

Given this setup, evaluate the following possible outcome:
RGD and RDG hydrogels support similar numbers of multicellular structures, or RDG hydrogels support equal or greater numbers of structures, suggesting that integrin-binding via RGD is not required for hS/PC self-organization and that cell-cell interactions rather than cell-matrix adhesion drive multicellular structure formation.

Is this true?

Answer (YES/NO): NO